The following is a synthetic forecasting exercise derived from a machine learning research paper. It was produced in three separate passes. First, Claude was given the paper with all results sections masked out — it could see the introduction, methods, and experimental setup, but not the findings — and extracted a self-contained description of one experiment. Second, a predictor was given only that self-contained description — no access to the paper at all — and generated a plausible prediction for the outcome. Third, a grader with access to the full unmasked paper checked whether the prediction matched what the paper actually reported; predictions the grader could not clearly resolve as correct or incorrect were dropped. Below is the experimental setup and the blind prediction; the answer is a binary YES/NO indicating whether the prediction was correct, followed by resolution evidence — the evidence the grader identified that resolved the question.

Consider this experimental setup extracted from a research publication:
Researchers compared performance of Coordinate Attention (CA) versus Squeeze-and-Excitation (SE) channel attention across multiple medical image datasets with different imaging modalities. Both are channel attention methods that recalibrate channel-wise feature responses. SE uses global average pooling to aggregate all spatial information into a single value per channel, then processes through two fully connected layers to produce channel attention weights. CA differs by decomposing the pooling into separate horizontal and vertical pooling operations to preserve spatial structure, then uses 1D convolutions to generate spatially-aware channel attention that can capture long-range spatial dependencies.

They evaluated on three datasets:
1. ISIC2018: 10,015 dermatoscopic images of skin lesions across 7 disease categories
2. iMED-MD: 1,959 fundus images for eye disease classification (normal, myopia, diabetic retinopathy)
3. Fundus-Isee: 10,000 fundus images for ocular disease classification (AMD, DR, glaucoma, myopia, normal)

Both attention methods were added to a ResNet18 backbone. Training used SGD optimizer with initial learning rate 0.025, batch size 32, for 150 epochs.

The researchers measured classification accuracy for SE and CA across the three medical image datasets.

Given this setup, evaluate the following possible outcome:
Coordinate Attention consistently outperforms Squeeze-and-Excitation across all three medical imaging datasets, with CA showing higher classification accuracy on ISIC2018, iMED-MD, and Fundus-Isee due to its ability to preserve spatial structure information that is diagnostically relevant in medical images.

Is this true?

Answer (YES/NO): NO